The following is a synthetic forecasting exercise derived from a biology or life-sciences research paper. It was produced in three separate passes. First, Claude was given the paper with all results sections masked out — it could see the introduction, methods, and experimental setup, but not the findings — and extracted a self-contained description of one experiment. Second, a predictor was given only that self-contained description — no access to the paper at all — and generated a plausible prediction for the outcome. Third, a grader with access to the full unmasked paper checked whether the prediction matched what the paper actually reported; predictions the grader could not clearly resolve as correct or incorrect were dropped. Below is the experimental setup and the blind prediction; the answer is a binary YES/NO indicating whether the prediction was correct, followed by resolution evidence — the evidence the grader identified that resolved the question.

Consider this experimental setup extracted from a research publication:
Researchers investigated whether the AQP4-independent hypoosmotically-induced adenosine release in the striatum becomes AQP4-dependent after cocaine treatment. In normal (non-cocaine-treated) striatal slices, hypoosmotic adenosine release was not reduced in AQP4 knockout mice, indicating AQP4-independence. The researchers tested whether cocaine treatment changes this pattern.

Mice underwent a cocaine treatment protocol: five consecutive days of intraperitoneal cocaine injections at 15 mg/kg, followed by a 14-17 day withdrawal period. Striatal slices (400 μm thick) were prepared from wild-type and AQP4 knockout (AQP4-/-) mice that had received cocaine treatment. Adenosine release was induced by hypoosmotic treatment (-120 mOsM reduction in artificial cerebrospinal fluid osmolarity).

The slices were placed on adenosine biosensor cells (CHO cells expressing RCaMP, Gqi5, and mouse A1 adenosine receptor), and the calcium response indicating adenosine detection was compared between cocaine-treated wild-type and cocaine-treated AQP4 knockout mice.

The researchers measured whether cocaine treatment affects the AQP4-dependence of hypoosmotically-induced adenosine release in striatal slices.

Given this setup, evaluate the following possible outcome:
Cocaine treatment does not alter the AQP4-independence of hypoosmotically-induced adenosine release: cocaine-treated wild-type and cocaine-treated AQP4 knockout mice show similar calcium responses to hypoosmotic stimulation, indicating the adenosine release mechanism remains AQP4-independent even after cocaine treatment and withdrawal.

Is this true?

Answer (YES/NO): NO